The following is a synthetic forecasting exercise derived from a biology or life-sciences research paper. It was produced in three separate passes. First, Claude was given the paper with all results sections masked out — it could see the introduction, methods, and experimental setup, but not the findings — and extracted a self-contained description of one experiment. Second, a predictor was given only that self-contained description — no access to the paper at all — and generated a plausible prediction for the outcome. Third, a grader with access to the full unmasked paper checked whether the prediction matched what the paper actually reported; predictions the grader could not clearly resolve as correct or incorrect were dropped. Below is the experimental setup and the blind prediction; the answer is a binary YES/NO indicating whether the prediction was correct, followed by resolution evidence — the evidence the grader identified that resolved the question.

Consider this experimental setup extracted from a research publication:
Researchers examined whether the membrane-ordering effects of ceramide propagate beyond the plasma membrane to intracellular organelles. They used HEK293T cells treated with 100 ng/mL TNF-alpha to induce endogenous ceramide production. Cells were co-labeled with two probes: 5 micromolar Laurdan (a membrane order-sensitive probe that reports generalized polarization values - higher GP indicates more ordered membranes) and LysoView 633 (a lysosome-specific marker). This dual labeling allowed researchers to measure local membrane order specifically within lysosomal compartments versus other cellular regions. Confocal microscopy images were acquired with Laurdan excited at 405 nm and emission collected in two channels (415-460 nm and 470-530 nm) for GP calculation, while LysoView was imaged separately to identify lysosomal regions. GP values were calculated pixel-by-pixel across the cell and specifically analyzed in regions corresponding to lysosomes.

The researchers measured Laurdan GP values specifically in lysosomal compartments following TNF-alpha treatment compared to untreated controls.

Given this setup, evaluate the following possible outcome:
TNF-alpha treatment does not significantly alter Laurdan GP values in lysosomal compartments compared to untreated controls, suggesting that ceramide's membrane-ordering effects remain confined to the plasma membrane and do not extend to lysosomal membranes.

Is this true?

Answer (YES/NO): NO